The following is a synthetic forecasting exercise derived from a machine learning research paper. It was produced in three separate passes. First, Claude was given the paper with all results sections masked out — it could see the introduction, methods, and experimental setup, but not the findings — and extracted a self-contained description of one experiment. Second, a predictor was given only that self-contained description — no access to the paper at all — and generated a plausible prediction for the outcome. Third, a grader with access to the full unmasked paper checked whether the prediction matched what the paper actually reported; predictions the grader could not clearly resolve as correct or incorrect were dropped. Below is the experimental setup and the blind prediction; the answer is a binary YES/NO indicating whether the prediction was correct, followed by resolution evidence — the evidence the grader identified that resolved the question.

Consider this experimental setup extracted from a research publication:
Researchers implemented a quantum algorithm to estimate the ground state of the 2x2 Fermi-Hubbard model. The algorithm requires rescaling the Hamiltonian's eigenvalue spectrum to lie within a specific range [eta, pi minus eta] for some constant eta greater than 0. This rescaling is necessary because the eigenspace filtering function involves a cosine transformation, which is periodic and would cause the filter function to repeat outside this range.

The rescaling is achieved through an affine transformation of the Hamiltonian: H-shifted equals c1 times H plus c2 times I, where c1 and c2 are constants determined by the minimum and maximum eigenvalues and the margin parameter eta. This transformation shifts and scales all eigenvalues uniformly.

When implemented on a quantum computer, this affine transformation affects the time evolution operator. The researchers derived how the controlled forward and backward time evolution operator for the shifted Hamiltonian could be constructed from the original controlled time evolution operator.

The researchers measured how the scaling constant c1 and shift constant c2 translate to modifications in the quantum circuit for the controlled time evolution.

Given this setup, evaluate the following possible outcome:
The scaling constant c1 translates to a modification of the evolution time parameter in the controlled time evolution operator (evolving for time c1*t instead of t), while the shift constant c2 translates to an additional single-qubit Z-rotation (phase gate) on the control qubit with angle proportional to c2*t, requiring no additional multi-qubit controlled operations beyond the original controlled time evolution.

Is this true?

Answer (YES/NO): YES